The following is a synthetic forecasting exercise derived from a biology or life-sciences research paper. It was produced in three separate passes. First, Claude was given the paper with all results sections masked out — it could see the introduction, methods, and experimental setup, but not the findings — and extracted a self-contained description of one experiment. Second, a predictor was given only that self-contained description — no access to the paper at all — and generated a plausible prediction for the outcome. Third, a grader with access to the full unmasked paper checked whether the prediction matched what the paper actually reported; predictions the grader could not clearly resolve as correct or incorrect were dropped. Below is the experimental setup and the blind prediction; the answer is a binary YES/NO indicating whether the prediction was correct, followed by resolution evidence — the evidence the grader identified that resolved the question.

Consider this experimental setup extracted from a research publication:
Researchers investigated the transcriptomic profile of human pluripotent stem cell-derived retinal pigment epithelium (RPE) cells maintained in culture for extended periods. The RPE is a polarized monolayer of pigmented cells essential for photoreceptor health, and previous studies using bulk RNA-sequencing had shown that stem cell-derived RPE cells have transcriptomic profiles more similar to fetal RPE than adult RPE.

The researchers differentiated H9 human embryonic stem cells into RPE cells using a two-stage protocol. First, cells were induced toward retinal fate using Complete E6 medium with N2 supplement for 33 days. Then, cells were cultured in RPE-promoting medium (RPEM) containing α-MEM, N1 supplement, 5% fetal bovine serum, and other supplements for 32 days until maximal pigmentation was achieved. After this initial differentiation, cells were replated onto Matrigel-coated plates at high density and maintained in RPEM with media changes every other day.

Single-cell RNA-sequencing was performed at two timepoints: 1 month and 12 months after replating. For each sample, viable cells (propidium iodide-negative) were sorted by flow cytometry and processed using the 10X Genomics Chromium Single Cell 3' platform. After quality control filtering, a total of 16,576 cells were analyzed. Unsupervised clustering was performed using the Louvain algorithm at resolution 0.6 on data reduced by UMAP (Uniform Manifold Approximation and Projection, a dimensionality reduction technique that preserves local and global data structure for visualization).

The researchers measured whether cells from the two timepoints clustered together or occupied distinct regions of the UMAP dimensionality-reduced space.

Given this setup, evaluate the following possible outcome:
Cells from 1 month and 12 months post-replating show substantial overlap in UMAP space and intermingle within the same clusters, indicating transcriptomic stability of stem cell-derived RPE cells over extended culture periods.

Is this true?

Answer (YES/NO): YES